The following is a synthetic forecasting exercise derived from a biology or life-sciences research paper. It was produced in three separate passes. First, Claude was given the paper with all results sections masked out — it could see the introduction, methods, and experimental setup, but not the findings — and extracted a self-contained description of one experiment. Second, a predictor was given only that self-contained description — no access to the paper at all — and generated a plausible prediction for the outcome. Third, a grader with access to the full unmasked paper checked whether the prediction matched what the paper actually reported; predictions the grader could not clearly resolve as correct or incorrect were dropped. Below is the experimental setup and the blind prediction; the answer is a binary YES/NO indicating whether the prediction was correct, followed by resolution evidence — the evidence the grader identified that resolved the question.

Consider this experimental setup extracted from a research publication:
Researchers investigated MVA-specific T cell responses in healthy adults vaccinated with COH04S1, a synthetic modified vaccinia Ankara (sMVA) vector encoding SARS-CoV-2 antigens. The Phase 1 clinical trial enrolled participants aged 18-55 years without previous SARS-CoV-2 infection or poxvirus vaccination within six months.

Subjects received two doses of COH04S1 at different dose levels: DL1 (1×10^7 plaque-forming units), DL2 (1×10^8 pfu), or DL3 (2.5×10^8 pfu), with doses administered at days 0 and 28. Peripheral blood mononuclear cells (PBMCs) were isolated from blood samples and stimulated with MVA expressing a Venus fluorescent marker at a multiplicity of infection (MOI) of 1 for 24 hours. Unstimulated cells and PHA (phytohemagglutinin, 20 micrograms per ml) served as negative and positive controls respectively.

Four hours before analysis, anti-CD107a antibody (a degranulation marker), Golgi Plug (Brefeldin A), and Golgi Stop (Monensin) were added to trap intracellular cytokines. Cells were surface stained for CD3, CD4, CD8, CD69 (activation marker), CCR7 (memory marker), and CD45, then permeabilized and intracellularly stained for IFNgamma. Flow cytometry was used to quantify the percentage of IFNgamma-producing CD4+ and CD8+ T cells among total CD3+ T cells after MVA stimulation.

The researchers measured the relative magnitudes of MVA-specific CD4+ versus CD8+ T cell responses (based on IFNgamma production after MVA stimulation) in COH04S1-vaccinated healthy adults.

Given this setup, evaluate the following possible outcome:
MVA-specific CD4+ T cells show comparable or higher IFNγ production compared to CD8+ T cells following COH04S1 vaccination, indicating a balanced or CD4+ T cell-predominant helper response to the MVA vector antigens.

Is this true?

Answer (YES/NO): NO